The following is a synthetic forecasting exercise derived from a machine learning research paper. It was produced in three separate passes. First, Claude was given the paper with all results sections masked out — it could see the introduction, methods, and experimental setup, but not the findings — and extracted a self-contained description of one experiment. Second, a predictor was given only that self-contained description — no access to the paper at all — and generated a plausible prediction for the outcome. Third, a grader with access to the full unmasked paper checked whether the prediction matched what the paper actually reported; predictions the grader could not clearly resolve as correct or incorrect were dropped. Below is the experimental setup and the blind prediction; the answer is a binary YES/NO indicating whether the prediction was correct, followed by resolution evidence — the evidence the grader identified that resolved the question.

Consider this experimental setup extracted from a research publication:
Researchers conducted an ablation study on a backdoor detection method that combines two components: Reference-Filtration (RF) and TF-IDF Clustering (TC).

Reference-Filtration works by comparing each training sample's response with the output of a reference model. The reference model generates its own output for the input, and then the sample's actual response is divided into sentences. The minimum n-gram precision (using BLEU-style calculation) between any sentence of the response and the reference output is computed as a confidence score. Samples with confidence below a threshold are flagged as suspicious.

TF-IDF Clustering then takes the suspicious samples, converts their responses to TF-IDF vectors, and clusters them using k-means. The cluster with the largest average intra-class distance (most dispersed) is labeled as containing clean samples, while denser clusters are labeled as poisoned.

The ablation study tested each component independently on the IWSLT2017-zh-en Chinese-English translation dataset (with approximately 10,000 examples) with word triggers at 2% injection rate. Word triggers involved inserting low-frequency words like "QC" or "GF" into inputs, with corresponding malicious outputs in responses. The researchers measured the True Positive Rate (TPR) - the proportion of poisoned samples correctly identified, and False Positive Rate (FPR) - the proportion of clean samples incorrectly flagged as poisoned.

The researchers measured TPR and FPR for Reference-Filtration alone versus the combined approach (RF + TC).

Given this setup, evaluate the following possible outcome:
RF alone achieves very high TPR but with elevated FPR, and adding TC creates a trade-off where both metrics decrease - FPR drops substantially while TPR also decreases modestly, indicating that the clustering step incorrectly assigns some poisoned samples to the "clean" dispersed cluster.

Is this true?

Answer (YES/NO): YES